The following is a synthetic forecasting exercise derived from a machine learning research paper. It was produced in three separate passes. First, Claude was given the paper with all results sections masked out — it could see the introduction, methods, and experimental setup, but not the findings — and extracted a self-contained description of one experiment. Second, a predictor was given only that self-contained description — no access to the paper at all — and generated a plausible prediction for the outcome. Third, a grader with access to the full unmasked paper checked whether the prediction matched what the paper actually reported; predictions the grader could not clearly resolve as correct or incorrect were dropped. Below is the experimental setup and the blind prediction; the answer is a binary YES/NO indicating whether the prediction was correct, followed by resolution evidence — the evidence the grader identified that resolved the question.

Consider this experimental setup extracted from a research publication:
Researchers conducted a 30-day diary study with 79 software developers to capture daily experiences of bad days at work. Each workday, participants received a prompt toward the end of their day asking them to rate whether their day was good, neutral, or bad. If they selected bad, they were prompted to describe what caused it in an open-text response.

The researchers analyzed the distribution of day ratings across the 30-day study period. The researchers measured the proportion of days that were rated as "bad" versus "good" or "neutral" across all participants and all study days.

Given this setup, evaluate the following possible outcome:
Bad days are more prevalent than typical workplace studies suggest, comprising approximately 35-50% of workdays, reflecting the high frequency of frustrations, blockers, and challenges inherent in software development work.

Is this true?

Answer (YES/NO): NO